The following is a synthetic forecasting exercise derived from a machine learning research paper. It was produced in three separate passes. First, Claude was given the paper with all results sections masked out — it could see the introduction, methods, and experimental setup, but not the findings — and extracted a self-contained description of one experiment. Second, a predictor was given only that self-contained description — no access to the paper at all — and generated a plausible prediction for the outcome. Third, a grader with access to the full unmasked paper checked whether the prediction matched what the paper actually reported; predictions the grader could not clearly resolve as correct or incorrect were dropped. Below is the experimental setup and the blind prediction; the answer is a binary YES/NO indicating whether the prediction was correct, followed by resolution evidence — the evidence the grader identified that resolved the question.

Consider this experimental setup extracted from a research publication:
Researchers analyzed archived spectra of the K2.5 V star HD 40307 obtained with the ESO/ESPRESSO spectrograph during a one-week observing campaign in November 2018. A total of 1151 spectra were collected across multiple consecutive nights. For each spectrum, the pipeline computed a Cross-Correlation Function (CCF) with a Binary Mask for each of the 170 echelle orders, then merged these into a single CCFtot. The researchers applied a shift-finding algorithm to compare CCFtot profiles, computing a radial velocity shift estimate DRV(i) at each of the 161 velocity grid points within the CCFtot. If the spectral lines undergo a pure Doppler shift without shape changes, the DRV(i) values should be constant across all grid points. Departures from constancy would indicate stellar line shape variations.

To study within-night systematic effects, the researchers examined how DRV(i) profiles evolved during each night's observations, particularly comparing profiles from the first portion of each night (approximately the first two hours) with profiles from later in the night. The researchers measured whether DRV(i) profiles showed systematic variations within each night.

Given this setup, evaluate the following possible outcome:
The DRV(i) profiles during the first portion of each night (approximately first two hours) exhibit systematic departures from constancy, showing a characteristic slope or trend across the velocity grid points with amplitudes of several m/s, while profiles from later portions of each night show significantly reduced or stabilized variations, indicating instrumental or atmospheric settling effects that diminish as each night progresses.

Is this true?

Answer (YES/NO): NO